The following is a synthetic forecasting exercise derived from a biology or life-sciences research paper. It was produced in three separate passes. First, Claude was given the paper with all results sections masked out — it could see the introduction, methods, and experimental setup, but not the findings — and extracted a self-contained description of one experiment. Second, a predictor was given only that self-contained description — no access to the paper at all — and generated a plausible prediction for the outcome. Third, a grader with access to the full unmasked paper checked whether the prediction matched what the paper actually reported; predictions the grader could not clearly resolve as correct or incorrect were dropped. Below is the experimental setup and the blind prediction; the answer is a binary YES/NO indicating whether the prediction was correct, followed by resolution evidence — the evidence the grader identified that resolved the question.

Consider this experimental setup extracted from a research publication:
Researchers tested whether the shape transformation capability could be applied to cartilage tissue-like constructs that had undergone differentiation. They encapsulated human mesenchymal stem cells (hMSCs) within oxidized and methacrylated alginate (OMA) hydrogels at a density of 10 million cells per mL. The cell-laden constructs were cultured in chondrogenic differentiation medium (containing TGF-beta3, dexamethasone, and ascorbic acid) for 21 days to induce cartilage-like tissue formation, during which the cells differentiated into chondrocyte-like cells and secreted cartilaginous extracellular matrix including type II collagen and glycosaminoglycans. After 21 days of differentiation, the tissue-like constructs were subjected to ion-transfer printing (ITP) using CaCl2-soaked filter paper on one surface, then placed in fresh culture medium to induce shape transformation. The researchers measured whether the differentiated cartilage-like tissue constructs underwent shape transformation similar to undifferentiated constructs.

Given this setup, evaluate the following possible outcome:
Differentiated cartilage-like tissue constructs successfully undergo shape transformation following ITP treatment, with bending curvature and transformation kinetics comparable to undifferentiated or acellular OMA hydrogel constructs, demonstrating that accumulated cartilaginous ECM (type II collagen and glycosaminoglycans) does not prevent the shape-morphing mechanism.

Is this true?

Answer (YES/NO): NO